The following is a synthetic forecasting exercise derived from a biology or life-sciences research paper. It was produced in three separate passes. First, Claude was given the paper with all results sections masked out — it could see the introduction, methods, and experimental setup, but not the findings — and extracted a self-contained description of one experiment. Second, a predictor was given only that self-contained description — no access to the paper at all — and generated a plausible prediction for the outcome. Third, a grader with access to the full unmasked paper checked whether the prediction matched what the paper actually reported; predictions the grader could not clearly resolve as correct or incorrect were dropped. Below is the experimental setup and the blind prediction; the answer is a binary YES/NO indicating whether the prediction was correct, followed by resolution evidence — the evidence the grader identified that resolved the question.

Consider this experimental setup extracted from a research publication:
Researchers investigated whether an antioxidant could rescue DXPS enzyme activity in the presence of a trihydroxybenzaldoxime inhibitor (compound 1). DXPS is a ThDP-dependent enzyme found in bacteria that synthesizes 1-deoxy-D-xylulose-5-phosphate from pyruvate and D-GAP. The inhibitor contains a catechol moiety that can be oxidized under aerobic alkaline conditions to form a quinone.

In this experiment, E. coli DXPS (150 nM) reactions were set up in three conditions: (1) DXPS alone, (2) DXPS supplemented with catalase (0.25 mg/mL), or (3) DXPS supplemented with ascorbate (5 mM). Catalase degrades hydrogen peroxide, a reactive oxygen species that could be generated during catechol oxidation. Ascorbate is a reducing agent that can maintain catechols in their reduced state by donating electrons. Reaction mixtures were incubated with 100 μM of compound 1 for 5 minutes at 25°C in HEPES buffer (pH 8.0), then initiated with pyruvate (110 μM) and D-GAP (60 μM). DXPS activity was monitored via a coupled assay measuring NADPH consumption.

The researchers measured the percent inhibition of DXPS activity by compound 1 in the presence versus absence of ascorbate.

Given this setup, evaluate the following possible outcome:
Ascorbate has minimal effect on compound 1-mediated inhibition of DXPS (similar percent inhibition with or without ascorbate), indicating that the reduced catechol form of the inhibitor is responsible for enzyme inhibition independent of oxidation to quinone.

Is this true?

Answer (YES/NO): NO